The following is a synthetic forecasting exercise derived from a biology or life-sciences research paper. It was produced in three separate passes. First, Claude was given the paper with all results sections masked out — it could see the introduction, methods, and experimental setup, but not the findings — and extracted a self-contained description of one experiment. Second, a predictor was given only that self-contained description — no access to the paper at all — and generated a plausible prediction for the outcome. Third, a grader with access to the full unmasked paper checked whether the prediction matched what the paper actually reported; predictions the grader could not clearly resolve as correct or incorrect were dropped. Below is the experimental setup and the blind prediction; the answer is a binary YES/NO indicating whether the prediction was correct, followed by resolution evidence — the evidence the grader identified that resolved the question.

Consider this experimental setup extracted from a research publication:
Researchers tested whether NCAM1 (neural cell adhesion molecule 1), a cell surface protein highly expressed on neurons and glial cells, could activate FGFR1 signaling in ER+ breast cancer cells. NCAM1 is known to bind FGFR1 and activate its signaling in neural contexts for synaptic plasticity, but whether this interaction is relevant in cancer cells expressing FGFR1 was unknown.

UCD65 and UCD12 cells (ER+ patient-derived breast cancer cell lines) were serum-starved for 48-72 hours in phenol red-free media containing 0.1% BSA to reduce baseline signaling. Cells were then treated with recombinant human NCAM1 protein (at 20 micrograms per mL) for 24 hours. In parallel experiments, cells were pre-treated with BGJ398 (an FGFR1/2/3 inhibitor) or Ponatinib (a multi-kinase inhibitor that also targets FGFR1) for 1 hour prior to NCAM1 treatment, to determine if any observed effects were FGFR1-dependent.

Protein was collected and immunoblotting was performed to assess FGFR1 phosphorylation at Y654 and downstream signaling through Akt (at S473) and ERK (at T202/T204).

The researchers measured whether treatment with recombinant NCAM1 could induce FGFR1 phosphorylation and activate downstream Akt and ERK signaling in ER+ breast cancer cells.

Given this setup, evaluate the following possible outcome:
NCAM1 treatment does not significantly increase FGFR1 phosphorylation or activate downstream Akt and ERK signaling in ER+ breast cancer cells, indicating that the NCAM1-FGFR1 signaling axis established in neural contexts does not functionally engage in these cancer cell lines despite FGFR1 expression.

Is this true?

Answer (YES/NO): NO